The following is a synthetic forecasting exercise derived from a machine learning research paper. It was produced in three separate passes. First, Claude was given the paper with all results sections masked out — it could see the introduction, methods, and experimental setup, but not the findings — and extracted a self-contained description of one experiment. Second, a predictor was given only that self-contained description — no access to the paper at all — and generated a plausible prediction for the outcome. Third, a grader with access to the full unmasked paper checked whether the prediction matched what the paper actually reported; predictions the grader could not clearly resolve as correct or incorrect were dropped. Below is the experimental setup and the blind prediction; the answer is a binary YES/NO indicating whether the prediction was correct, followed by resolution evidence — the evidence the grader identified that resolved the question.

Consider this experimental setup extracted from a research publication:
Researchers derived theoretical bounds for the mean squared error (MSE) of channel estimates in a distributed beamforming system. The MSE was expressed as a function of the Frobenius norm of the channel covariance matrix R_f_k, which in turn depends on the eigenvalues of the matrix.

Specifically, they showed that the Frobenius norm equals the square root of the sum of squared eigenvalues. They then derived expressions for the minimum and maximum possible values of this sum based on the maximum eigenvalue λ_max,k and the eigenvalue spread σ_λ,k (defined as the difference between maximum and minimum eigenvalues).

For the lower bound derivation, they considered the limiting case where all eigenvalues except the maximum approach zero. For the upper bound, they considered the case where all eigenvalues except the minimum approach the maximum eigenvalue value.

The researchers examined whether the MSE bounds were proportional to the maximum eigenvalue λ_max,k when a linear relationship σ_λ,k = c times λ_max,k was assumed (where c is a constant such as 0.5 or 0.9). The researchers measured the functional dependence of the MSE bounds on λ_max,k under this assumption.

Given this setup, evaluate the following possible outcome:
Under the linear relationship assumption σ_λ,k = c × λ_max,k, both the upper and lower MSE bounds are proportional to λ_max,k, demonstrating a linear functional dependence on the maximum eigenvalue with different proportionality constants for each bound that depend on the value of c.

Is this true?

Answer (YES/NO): YES